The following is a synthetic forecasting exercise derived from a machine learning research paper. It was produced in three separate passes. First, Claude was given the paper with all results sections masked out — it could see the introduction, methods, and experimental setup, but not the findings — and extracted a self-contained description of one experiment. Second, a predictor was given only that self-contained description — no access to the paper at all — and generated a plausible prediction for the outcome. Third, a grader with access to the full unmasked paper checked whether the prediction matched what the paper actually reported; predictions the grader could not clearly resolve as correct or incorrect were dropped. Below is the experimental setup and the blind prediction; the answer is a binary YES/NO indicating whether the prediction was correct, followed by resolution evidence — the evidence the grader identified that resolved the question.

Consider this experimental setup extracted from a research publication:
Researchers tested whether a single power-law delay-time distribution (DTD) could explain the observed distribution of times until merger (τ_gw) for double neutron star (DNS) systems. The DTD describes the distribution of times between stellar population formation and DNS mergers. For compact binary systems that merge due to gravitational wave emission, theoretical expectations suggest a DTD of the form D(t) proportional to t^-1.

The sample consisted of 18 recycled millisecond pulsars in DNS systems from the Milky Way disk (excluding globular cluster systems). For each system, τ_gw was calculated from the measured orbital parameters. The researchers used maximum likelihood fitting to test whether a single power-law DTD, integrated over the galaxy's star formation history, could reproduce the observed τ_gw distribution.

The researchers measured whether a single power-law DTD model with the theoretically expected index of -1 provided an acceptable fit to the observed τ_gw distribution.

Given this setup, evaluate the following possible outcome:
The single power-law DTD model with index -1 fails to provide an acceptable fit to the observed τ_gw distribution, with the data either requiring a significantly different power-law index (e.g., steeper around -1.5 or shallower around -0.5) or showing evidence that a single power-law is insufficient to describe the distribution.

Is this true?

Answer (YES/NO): YES